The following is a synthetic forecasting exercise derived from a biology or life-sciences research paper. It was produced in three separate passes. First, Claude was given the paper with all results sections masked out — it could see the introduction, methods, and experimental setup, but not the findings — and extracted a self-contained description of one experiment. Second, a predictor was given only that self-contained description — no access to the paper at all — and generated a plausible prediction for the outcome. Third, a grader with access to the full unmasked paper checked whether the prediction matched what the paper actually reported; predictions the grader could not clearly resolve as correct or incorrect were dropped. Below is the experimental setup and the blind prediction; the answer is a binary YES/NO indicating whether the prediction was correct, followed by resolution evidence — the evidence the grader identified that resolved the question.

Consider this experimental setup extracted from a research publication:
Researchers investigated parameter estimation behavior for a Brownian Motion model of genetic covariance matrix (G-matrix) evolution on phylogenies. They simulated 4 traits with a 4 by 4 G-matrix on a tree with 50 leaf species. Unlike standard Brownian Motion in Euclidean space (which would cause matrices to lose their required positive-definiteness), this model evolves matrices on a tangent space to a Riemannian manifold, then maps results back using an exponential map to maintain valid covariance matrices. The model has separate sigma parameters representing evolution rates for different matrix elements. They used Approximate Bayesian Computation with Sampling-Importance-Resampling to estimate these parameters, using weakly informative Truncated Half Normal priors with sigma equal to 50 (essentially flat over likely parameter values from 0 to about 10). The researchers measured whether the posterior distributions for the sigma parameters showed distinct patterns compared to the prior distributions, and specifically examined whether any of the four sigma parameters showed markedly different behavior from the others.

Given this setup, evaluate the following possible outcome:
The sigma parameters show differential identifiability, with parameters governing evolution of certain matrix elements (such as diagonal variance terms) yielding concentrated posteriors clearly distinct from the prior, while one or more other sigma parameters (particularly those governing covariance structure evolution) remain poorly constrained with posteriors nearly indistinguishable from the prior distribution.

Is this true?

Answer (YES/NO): NO